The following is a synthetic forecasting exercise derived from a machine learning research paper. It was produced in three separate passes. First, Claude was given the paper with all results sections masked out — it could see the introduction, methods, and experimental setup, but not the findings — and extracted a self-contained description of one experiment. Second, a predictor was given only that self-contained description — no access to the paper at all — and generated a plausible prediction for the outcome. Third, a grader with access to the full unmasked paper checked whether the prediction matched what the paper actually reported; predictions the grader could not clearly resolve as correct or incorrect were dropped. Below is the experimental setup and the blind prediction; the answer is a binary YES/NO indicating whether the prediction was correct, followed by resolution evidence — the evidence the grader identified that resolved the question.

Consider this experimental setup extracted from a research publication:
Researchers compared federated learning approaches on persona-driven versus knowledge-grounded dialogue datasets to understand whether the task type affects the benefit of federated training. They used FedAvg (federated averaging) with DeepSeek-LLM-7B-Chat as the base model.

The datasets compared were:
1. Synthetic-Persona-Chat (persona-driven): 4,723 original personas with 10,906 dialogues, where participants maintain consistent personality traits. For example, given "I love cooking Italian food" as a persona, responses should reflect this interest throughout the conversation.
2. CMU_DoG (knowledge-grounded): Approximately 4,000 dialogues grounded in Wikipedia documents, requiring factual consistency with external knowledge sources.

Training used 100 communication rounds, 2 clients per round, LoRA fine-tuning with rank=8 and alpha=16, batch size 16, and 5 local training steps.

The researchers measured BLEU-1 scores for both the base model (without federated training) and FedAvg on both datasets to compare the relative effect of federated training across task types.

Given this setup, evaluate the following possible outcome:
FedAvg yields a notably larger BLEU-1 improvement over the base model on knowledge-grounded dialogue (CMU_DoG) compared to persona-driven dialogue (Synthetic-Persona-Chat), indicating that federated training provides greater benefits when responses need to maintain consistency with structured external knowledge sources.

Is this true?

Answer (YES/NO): NO